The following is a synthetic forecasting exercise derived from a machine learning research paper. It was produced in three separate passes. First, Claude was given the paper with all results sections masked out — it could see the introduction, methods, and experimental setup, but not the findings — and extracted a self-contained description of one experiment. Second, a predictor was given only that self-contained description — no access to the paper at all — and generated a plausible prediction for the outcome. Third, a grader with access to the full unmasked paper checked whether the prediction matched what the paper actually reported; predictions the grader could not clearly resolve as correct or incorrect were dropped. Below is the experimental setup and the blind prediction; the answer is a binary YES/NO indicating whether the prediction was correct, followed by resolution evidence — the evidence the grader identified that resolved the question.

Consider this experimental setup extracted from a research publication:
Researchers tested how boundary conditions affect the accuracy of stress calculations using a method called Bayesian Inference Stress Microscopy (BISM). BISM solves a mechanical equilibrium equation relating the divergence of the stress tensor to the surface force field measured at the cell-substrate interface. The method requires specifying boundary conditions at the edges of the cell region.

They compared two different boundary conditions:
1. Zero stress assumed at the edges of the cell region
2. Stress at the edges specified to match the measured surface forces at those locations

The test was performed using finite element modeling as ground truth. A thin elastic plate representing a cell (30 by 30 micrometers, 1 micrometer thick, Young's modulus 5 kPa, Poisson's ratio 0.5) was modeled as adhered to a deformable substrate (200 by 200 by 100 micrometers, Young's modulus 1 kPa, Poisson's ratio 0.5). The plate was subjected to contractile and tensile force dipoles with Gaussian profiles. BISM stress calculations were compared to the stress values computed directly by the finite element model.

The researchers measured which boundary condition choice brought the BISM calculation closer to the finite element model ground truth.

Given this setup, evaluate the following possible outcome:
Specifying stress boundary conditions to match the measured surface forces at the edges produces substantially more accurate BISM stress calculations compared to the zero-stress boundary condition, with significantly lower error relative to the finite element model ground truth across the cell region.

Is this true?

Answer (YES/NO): YES